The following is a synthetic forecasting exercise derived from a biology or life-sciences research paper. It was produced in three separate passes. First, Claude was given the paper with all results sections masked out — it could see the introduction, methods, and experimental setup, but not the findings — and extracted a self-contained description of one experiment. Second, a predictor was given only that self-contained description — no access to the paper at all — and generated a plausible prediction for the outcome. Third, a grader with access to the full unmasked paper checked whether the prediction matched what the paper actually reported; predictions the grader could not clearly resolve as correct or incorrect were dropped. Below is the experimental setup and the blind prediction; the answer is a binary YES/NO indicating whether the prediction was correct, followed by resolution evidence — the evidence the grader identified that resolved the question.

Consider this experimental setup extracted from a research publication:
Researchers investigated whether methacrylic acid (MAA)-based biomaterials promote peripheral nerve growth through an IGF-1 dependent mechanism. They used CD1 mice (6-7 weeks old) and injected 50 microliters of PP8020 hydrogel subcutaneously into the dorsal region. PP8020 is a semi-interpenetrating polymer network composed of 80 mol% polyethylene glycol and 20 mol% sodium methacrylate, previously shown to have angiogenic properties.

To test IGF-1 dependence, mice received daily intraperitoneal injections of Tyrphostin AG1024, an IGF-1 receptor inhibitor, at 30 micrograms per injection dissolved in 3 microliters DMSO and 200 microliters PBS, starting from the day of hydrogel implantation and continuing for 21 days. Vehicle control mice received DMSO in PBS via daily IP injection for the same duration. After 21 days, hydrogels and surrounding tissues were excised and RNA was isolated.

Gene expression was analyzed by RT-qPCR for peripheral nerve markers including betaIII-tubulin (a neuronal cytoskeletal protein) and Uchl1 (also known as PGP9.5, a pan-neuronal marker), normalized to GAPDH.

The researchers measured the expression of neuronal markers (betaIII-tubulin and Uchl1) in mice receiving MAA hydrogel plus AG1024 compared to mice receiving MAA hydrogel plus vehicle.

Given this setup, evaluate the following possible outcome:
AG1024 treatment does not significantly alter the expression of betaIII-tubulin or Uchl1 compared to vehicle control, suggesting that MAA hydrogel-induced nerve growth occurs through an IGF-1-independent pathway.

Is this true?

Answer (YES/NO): NO